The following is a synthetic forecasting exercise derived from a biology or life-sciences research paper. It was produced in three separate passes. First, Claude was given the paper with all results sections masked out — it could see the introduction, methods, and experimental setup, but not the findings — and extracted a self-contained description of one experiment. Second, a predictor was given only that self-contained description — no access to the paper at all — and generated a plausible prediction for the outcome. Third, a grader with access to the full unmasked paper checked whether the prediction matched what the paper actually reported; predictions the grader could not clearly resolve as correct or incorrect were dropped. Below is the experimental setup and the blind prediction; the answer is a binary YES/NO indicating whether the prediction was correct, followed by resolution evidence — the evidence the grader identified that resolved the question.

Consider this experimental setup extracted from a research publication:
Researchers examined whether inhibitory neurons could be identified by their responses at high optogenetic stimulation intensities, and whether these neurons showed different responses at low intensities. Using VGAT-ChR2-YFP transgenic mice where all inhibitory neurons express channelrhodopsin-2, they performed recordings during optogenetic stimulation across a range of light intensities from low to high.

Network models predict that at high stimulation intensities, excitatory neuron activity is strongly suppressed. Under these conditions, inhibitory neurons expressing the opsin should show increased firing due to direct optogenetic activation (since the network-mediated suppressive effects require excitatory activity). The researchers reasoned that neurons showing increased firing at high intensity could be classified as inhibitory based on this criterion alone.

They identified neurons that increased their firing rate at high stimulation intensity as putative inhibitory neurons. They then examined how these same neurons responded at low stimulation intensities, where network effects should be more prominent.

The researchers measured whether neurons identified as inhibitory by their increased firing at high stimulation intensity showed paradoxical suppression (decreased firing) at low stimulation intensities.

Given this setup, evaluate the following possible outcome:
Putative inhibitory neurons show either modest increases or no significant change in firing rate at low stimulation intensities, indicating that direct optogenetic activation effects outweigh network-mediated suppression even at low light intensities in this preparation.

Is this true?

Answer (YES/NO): NO